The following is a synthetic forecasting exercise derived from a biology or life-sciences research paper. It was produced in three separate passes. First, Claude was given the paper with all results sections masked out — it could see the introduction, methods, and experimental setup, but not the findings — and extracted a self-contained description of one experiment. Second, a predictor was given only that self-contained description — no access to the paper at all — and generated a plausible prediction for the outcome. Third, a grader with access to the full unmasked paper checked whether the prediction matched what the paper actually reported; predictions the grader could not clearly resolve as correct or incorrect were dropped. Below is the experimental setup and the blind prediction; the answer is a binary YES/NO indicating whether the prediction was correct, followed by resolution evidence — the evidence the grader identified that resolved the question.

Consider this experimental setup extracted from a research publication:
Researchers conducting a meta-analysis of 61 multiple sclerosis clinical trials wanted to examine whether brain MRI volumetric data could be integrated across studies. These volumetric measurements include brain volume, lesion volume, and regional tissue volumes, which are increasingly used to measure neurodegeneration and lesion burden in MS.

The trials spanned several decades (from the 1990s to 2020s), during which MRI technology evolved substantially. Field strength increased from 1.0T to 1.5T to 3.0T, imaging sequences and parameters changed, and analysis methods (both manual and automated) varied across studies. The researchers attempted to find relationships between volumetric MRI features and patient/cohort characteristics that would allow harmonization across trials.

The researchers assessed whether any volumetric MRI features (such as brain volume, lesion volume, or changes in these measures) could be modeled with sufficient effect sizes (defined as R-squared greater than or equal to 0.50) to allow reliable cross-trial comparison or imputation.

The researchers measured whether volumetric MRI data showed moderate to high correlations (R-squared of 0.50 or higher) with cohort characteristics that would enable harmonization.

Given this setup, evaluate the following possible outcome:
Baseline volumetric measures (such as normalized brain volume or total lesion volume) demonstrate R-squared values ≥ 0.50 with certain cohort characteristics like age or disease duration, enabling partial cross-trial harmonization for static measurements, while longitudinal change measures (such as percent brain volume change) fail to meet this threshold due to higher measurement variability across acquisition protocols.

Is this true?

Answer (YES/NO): NO